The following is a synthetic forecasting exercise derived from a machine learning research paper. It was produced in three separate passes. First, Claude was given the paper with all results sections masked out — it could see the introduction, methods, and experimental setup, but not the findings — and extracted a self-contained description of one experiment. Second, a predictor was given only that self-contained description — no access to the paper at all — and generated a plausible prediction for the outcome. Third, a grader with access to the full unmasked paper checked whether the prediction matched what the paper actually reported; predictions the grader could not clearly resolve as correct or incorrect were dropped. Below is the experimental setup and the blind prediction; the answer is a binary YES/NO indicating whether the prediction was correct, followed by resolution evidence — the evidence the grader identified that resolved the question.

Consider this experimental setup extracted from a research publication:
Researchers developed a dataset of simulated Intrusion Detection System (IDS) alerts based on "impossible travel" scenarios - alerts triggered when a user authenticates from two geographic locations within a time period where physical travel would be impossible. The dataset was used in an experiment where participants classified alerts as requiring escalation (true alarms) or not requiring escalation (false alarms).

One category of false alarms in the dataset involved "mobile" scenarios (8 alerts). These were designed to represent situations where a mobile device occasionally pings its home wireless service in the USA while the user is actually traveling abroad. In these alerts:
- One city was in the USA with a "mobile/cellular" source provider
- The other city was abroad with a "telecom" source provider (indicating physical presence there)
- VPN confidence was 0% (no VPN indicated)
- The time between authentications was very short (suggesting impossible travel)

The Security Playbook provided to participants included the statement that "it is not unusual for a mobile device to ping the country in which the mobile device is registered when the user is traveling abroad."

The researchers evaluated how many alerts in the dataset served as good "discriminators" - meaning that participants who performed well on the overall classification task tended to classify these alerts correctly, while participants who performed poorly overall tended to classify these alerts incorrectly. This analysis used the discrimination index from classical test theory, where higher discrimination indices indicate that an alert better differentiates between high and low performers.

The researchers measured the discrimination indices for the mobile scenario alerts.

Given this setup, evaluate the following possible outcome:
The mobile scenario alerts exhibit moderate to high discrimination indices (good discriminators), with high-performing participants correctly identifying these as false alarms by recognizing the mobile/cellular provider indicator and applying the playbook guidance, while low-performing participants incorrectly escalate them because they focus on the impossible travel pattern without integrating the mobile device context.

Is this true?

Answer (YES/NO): NO